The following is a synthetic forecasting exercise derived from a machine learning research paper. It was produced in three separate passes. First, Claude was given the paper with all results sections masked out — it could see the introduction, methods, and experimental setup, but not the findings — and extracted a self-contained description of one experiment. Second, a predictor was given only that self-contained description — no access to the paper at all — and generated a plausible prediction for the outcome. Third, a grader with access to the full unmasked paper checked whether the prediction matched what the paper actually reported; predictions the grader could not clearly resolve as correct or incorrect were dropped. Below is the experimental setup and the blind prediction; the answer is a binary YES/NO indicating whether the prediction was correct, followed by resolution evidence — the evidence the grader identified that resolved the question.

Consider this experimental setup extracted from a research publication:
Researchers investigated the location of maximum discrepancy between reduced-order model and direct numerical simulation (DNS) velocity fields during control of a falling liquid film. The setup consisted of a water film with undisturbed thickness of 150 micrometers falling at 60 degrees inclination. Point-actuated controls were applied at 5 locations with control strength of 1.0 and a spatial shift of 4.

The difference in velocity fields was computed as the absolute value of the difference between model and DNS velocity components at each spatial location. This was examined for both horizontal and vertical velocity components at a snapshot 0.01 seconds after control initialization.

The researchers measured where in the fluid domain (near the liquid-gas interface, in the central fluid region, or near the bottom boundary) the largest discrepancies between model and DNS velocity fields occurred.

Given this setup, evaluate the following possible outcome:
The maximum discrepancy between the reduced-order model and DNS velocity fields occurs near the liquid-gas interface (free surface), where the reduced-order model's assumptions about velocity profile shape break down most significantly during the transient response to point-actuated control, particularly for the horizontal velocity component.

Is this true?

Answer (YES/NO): NO